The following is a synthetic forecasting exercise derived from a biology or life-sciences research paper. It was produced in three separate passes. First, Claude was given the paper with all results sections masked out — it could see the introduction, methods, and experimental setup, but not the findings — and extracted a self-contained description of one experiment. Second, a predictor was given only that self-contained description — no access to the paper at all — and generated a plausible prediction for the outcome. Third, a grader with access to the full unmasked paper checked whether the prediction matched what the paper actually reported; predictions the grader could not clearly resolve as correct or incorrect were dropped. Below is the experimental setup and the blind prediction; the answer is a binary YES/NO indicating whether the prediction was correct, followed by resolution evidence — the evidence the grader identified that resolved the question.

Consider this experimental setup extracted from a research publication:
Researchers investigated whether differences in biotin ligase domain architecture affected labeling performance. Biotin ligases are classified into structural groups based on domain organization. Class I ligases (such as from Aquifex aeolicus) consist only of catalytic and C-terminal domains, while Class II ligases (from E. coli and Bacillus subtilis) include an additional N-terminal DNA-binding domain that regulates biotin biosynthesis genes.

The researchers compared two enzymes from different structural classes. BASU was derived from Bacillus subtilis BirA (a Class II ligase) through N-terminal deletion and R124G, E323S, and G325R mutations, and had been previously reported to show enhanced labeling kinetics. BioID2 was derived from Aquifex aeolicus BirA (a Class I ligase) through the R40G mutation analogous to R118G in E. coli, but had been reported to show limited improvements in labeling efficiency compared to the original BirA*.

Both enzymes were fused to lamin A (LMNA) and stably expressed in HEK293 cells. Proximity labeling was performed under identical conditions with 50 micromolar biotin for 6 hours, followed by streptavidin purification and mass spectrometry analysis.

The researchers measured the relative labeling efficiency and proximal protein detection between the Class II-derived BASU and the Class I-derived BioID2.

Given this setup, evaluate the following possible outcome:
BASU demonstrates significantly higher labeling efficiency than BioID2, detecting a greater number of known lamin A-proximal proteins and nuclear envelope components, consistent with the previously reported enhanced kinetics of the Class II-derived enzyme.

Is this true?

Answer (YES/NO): NO